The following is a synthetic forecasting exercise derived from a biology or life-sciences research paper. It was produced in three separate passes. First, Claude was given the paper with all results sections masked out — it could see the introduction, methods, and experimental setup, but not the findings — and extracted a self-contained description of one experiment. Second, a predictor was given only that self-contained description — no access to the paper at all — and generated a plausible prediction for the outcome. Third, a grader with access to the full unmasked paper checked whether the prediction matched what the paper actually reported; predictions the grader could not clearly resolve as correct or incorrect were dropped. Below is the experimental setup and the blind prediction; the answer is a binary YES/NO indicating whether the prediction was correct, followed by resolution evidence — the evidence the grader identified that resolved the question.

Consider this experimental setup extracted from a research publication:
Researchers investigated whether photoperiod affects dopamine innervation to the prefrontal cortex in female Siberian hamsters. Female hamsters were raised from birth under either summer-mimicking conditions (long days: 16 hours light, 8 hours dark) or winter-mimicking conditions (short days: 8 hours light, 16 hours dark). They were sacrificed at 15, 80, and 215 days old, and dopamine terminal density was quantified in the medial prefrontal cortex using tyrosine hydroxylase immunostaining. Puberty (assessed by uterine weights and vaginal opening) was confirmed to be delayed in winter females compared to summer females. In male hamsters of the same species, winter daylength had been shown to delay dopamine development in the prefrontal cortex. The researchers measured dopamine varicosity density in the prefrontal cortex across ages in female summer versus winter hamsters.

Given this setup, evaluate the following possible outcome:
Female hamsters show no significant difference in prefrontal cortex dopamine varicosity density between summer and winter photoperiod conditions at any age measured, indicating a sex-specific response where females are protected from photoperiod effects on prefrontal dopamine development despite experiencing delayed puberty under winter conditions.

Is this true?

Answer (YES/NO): NO